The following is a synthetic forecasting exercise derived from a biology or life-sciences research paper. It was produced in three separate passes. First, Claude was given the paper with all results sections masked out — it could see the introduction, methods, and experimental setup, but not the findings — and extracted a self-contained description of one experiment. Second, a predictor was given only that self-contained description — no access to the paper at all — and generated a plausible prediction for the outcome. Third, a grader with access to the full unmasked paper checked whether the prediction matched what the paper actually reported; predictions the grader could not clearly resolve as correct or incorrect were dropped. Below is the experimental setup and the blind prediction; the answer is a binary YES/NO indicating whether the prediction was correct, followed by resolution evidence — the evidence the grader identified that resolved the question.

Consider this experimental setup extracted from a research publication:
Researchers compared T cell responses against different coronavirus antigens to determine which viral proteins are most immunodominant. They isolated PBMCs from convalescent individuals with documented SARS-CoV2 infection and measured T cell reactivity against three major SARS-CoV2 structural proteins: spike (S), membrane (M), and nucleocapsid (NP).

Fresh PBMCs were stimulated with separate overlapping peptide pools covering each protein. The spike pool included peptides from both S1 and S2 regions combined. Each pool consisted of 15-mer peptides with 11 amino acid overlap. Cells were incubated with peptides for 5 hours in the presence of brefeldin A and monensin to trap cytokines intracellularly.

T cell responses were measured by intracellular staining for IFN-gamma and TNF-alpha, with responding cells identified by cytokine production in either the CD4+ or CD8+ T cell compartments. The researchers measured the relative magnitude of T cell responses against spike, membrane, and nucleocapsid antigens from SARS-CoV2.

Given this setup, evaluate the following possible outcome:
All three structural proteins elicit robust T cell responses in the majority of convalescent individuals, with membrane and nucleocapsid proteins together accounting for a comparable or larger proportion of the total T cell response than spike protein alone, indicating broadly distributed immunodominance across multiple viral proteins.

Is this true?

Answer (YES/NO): YES